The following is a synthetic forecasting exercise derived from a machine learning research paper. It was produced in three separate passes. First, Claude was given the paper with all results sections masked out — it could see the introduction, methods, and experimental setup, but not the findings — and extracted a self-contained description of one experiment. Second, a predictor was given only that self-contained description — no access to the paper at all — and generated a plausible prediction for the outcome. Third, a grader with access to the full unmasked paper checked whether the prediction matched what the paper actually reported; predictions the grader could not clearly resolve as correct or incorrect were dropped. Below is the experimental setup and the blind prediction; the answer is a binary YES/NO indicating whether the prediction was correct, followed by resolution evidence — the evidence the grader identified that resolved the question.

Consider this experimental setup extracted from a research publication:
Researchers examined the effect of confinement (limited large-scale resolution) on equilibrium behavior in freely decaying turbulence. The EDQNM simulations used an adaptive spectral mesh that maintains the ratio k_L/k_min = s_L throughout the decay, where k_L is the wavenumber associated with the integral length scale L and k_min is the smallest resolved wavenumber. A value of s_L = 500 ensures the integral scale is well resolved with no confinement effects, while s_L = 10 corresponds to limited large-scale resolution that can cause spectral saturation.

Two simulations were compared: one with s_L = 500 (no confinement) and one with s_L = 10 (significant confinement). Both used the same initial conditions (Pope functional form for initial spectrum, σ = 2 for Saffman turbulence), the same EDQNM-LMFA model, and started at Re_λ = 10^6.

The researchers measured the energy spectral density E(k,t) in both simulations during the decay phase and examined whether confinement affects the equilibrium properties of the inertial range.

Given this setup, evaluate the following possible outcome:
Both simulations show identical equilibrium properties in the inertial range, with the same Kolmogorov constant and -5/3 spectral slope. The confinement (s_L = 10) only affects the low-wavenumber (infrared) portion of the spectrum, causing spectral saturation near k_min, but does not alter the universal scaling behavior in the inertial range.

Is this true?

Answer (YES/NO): NO